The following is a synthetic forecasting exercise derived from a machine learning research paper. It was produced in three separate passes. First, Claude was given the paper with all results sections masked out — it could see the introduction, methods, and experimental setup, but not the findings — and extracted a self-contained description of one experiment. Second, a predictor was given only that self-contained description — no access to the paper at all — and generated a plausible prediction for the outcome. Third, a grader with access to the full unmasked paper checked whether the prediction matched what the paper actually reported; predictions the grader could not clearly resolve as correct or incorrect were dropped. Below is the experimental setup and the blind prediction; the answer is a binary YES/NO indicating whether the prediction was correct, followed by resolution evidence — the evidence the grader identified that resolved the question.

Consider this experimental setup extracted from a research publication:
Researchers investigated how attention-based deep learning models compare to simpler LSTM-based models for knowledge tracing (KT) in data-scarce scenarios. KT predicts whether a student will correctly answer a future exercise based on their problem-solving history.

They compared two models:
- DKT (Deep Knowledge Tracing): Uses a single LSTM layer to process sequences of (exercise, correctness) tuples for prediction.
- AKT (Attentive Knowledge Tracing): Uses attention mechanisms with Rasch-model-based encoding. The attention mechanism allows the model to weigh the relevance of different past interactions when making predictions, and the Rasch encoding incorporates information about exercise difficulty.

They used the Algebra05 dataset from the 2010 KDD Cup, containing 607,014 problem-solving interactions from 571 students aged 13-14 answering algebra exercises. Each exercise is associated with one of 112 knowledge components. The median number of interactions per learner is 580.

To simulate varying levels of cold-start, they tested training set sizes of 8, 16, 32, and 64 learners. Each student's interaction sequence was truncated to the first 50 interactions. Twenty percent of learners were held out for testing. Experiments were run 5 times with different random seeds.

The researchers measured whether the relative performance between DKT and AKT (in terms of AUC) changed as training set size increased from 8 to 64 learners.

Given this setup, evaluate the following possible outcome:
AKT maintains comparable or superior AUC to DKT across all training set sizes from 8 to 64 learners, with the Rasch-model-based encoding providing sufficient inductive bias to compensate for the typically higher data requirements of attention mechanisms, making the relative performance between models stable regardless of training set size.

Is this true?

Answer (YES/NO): NO